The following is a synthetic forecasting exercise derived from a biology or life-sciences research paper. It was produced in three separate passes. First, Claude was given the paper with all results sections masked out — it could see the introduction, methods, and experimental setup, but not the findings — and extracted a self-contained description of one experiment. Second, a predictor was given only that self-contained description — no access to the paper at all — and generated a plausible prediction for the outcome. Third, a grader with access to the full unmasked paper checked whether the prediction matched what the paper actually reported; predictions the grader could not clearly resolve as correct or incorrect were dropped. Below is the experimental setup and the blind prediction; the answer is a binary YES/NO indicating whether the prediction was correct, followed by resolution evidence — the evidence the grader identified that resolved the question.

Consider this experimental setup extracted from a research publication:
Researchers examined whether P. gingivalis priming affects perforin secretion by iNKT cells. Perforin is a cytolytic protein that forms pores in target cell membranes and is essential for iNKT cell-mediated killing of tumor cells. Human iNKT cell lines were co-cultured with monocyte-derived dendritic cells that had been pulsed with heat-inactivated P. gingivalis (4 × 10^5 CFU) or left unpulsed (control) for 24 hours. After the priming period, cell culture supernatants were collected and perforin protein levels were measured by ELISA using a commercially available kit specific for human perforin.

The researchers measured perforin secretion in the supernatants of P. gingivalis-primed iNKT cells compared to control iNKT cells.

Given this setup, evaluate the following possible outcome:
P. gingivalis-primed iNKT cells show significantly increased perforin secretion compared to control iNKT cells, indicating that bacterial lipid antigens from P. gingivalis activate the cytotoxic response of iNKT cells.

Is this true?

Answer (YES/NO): NO